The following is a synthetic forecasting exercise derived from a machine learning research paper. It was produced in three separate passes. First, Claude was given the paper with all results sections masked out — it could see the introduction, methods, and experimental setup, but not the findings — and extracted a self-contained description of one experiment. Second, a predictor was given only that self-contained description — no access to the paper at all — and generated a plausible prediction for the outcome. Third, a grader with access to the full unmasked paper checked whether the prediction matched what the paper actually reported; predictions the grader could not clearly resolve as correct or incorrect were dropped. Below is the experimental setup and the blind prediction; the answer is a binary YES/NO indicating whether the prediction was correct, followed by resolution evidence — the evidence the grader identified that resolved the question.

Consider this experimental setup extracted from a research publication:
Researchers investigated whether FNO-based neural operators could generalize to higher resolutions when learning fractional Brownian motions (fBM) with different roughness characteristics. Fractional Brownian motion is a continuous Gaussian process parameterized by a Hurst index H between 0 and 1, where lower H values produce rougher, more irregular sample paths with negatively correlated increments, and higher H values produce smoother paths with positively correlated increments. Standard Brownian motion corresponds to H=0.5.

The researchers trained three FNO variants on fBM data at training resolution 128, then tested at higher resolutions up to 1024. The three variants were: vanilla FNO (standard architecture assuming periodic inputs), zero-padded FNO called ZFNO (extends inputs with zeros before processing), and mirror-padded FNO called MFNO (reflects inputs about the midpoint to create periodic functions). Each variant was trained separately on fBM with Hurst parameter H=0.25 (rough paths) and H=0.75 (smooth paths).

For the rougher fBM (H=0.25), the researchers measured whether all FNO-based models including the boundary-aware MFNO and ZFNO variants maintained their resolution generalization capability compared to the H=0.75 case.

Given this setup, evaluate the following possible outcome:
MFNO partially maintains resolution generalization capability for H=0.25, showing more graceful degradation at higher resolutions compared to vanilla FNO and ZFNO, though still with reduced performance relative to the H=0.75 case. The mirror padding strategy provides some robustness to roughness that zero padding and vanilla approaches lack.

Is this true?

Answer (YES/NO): NO